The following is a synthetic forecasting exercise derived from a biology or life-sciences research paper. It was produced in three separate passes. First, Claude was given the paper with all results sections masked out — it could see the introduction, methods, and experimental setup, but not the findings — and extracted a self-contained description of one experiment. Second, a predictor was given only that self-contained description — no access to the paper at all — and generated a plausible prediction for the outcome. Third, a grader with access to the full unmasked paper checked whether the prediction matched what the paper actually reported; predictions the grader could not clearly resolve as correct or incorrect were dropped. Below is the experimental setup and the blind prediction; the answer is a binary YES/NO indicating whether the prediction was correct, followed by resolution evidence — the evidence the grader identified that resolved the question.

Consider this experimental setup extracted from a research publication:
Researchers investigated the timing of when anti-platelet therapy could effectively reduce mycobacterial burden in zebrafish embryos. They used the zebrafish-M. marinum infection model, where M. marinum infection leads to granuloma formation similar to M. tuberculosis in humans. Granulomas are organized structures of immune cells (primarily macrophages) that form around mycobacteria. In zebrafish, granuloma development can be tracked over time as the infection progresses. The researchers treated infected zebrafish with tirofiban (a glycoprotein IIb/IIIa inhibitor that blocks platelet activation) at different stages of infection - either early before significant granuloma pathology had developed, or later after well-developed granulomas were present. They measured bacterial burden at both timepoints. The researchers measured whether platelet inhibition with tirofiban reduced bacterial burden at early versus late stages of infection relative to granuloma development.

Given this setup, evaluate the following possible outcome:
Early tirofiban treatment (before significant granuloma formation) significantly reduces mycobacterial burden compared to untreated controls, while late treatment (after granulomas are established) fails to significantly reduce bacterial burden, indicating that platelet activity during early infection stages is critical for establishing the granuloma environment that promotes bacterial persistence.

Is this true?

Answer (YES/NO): NO